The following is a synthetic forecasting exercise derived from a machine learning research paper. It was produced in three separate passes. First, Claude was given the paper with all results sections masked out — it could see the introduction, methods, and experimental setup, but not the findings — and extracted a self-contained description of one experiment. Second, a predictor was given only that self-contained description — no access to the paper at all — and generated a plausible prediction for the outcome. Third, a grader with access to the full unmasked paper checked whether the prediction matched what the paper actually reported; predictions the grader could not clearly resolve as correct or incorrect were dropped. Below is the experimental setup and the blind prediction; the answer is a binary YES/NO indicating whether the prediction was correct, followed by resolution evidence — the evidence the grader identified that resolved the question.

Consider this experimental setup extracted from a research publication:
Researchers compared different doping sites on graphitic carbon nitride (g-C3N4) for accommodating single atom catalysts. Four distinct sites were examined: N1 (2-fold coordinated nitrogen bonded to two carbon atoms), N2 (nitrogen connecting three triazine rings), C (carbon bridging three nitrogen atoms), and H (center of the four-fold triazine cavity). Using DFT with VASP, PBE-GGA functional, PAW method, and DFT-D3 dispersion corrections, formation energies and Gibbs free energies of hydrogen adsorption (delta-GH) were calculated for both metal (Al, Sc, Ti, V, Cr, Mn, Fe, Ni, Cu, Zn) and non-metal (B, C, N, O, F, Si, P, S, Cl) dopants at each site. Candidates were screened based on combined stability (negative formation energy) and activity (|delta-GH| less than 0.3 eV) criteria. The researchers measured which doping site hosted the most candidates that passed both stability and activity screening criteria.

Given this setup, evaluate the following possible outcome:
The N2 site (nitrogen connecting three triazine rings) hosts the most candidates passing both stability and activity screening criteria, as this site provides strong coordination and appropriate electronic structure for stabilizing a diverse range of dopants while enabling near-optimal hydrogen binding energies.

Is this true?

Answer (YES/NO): NO